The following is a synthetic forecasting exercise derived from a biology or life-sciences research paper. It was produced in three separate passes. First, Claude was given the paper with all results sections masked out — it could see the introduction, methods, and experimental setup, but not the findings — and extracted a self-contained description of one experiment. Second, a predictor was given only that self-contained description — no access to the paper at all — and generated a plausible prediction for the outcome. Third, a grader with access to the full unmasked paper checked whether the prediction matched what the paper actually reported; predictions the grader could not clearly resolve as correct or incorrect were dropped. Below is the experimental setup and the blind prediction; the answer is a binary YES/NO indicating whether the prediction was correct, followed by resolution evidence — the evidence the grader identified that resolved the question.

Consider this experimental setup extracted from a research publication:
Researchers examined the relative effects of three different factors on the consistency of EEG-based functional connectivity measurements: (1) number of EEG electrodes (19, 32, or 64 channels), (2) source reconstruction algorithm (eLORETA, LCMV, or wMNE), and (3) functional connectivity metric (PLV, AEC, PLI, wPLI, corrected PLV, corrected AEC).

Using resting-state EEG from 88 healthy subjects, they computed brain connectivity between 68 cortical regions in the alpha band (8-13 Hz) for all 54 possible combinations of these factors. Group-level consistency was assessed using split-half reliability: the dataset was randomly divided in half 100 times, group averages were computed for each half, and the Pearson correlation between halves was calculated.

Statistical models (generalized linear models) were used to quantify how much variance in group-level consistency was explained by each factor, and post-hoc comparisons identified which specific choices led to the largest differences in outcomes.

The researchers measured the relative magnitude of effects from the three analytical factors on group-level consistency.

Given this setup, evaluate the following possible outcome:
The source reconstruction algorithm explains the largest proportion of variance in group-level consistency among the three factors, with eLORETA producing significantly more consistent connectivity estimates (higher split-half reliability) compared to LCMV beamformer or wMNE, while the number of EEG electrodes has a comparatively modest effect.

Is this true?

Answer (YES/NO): NO